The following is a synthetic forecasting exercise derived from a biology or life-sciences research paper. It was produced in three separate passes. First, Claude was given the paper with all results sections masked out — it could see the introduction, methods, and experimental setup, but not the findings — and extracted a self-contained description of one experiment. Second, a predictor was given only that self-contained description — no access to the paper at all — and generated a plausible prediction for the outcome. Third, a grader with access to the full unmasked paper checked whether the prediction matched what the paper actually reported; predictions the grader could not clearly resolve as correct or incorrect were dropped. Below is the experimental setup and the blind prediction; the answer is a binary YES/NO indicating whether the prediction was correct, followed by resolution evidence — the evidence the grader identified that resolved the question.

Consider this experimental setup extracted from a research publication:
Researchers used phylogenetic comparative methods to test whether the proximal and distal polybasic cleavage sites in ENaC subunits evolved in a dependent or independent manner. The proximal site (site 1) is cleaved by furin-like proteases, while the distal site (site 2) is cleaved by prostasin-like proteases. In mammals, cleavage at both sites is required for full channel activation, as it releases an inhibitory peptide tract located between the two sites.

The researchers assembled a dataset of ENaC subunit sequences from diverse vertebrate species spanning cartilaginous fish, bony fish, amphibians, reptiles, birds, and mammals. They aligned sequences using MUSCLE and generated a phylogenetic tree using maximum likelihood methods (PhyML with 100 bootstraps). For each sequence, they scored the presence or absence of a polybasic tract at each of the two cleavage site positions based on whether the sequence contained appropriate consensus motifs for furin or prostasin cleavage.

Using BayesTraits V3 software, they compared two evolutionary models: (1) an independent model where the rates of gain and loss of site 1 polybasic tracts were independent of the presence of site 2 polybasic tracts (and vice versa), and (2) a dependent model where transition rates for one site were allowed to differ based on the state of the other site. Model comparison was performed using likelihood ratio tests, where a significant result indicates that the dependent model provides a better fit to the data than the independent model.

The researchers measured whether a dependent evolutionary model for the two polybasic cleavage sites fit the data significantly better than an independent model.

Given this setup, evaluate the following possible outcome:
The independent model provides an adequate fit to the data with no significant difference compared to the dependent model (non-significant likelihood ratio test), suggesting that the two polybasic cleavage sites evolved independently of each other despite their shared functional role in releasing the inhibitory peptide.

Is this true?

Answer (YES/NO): NO